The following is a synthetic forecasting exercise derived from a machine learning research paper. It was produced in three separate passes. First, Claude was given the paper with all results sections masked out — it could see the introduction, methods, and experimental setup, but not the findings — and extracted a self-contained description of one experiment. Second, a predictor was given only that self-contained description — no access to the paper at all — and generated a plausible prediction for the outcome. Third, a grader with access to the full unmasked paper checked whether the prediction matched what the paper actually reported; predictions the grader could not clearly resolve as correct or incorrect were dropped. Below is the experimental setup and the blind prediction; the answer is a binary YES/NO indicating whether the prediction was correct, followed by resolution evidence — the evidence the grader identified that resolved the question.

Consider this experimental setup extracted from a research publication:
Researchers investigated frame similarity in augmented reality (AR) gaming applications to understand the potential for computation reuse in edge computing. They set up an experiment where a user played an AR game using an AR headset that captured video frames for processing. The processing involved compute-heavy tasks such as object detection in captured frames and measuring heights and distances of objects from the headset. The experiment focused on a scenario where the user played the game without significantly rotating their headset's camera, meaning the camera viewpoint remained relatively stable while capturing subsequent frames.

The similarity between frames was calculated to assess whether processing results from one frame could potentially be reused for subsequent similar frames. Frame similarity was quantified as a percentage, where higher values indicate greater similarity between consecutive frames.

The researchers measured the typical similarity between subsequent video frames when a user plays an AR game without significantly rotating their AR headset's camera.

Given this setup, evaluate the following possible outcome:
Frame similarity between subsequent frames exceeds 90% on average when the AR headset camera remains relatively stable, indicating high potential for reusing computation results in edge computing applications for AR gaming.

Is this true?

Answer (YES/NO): NO